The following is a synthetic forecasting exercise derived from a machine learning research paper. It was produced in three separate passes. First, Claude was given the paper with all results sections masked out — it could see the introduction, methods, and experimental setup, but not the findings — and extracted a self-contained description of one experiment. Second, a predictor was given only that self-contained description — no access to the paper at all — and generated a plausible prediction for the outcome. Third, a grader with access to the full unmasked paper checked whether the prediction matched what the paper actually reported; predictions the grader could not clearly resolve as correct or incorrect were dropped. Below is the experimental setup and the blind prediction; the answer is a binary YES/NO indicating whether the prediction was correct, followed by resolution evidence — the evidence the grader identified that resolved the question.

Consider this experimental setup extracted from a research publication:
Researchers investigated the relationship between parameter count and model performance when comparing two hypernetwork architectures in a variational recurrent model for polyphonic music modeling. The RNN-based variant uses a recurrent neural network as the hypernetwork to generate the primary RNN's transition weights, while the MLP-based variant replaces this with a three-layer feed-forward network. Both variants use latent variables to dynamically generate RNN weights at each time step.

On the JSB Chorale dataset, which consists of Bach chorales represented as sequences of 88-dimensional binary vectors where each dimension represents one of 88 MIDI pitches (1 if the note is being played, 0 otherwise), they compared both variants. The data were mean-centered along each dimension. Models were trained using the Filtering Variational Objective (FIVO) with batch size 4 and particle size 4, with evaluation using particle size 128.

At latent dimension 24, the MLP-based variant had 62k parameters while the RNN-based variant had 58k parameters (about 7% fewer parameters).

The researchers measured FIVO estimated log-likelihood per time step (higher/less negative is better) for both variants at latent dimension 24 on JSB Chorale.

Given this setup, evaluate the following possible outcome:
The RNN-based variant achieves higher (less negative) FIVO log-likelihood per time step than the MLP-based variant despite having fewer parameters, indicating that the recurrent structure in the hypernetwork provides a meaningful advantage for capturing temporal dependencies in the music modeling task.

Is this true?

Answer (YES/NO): NO